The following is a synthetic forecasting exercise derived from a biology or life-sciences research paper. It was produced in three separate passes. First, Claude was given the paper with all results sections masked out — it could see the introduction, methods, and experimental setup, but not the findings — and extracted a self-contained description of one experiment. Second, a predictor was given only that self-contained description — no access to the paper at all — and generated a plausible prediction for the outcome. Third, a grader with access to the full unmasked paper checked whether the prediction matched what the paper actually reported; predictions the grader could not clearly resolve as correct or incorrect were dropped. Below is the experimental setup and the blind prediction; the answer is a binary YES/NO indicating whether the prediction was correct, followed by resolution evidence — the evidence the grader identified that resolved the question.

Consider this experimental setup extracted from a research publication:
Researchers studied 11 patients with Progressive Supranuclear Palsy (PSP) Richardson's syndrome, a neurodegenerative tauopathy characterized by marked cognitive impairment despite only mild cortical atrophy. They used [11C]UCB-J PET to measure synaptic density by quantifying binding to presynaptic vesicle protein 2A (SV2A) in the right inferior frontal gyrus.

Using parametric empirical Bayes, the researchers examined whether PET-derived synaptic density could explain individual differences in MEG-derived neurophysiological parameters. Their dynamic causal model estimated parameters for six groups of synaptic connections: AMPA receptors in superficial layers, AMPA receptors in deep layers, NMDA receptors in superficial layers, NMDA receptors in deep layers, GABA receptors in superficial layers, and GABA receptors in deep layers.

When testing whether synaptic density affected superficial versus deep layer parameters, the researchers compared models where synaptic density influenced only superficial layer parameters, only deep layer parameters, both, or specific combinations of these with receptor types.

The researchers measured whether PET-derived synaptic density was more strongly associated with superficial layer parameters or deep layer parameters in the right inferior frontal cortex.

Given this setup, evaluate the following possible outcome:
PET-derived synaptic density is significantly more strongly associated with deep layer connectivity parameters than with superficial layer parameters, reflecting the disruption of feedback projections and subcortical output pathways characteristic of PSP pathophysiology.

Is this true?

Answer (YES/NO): NO